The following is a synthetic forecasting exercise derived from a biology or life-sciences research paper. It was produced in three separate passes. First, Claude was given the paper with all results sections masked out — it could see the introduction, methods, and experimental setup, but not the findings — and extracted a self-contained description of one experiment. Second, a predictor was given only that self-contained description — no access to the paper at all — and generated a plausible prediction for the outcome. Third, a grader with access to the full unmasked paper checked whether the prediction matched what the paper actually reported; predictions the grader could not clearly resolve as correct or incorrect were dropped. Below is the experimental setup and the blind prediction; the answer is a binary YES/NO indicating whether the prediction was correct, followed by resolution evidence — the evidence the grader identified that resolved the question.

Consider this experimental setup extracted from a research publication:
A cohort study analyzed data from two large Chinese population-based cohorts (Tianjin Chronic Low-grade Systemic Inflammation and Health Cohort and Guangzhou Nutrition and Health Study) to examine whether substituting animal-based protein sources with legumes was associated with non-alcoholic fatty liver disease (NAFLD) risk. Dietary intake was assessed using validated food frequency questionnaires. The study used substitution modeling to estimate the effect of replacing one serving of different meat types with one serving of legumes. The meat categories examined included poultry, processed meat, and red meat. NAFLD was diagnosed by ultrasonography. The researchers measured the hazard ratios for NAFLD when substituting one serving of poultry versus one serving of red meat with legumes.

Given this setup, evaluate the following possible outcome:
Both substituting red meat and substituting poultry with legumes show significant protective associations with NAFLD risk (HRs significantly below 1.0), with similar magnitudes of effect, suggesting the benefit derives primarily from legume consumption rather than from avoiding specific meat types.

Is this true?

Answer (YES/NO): NO